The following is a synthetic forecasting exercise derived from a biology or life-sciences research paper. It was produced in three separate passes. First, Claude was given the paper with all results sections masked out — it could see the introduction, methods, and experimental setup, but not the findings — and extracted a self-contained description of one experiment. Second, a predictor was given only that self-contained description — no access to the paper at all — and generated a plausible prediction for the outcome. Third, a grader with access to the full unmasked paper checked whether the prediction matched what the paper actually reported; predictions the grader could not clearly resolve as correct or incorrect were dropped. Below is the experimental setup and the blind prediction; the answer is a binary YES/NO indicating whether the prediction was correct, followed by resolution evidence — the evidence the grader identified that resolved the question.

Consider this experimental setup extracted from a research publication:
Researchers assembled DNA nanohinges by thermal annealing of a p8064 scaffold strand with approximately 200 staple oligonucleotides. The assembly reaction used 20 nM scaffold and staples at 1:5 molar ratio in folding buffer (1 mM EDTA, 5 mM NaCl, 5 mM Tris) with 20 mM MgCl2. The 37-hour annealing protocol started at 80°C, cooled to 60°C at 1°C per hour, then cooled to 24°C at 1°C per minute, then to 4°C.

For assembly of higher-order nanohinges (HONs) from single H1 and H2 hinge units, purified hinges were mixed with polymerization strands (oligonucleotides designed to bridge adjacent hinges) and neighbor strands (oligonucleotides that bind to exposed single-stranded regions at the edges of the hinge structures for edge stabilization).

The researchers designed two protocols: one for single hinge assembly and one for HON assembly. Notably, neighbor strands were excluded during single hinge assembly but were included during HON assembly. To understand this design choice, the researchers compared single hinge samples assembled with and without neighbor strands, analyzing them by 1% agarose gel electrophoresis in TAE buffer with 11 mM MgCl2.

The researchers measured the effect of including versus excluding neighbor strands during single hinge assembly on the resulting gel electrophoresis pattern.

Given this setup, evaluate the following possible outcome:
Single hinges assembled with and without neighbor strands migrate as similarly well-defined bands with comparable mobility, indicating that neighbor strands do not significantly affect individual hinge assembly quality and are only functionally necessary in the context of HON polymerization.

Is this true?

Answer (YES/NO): NO